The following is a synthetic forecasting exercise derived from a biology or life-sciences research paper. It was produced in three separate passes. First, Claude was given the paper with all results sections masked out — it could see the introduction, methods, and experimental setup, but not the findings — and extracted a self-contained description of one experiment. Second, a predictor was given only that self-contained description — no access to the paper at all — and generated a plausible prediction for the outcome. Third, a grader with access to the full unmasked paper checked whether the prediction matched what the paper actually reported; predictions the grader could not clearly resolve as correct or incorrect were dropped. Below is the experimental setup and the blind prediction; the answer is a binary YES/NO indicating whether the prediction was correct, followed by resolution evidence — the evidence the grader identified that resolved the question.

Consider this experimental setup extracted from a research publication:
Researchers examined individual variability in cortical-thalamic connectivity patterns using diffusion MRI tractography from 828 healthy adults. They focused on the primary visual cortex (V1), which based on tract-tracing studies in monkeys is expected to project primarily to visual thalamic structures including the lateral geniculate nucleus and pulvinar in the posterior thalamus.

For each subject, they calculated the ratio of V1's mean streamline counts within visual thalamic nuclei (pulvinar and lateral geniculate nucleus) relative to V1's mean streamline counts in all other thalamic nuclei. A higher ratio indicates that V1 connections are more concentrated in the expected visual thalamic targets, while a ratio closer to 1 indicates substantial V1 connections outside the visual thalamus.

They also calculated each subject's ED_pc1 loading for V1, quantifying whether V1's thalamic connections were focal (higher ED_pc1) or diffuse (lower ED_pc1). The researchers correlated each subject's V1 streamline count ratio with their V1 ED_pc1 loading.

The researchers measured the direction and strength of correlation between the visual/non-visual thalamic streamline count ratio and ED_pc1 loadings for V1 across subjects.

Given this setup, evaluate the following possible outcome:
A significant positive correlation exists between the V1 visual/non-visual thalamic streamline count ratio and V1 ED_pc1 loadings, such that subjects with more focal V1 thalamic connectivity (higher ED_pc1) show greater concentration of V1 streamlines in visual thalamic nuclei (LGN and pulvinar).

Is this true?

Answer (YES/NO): NO